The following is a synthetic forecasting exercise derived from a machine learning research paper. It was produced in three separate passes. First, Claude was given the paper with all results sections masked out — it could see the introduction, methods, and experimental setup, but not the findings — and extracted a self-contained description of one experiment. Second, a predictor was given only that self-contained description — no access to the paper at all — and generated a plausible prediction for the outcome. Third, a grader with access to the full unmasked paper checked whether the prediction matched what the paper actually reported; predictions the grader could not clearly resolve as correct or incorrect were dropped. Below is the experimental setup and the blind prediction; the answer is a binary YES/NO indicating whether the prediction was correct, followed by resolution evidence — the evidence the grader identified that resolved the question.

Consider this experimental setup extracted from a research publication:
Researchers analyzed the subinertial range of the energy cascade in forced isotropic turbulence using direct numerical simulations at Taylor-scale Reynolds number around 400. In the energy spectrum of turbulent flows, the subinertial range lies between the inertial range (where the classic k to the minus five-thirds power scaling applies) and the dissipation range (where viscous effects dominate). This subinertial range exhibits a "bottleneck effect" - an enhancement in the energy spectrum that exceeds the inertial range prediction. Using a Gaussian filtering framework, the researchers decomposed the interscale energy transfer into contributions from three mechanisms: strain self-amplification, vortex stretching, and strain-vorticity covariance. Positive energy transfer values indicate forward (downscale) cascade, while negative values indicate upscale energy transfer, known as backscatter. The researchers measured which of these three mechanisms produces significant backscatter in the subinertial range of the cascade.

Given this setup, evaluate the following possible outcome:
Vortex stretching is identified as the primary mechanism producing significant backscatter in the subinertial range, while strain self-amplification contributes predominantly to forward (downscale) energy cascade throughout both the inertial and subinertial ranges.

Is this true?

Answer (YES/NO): NO